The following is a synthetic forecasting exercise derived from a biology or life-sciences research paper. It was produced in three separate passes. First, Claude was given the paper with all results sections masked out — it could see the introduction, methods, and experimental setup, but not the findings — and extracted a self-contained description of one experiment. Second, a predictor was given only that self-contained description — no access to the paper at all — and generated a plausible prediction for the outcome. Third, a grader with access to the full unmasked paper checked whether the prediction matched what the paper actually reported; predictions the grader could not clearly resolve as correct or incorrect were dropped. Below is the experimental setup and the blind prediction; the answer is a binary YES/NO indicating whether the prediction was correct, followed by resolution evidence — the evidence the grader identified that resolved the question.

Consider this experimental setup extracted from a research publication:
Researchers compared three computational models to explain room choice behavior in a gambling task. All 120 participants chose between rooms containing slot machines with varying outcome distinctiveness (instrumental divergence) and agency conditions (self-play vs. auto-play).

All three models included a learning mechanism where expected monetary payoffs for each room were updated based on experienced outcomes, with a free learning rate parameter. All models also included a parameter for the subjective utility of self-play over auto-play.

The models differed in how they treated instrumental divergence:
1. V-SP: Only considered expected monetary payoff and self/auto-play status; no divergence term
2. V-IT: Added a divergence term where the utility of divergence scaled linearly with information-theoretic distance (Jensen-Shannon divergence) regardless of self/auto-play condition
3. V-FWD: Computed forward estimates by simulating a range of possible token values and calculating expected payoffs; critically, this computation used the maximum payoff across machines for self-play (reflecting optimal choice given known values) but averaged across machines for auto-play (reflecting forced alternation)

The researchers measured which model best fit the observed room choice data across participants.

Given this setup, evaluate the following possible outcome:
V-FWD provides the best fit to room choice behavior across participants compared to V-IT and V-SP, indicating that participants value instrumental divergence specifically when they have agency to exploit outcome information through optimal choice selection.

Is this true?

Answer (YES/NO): YES